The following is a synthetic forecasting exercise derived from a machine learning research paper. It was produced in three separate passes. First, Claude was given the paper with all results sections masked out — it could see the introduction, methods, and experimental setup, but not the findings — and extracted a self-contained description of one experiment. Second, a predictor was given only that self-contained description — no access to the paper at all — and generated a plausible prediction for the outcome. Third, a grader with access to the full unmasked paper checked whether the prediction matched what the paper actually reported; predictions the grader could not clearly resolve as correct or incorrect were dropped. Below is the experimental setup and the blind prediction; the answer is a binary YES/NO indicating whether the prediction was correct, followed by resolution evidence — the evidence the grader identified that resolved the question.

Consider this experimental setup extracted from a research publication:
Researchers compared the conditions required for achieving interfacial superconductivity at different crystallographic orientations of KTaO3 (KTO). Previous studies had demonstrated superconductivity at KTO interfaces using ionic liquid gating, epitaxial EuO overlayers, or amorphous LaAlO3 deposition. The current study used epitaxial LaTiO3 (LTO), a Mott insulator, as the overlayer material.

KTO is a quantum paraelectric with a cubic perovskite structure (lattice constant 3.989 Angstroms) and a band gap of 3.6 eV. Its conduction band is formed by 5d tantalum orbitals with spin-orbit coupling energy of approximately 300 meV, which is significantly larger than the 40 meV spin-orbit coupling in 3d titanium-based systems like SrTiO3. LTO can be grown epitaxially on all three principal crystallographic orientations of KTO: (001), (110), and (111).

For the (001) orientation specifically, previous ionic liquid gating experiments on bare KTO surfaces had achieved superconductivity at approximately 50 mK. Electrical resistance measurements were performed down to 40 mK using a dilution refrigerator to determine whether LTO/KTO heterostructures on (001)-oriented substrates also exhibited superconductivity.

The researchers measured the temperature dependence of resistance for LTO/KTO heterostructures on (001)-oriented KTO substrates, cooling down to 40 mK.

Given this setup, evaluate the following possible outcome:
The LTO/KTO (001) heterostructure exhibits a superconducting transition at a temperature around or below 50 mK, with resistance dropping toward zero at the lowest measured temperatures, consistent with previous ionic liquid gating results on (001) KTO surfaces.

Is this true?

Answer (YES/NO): NO